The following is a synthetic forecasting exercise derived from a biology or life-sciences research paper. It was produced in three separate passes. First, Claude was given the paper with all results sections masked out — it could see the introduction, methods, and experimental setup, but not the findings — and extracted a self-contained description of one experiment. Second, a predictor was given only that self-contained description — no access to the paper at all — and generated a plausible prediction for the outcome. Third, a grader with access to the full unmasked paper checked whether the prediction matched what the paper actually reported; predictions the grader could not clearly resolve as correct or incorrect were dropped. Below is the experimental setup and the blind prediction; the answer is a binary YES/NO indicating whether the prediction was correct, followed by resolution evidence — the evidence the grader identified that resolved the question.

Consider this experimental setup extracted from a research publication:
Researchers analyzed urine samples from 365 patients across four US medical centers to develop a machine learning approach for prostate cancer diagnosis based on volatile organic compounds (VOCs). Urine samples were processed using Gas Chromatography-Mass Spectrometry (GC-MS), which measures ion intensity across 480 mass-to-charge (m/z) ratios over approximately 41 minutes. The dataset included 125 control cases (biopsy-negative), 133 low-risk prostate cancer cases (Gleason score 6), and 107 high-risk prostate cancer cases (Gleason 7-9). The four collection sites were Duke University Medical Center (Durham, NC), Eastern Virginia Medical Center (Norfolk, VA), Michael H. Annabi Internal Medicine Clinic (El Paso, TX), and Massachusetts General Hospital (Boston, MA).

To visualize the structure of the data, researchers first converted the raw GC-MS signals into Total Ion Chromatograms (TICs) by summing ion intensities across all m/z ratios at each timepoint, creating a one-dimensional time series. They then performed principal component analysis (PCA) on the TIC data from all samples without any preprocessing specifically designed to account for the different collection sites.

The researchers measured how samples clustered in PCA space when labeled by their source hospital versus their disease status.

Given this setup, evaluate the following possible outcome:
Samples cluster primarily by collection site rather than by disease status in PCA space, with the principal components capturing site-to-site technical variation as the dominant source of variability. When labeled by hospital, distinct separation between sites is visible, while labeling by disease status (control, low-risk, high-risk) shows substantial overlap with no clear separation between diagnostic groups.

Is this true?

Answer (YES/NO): YES